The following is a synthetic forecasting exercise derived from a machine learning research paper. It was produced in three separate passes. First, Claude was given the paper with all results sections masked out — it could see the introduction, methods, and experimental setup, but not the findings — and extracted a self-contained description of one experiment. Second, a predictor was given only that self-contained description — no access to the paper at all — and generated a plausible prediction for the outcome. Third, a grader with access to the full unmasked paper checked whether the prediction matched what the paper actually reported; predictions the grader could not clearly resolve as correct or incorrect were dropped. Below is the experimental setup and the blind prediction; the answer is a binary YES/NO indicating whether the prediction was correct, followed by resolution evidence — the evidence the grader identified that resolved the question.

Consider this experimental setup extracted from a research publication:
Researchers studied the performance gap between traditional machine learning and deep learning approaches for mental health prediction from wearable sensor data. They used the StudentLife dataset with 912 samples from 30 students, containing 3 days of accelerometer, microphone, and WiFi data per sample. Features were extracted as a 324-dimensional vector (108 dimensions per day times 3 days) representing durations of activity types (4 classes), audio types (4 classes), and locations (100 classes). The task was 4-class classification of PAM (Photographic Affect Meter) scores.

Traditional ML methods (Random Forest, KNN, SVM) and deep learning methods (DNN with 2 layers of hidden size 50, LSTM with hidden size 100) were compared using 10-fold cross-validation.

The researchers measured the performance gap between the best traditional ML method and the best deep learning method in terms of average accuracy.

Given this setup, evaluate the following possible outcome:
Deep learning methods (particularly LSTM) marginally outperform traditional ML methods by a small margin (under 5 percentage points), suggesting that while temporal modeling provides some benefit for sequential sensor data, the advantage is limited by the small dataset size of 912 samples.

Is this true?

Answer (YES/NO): NO